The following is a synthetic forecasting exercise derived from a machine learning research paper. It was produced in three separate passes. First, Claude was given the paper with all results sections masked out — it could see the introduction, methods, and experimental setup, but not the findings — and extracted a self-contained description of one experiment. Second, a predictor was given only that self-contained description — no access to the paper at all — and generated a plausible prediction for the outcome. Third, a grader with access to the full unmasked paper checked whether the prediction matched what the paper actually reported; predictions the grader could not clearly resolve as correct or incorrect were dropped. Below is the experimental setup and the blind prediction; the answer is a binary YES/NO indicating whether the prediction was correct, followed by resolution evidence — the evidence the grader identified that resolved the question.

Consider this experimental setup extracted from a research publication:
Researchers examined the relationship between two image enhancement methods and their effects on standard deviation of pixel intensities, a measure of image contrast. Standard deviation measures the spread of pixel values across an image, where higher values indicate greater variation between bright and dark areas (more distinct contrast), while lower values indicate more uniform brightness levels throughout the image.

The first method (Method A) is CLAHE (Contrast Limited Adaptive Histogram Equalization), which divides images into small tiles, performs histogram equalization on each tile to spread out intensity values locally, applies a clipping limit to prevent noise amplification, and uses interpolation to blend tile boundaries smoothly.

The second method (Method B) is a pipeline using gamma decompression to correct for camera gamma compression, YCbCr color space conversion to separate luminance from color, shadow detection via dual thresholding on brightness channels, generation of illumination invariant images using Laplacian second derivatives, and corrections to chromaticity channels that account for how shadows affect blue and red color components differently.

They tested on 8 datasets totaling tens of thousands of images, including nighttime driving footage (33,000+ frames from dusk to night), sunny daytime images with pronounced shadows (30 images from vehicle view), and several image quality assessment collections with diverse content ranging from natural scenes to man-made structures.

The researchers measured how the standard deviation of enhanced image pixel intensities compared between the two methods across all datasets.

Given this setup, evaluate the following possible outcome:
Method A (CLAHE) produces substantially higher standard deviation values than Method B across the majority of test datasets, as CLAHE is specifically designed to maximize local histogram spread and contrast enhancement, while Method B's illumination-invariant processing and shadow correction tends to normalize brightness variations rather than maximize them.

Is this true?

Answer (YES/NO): YES